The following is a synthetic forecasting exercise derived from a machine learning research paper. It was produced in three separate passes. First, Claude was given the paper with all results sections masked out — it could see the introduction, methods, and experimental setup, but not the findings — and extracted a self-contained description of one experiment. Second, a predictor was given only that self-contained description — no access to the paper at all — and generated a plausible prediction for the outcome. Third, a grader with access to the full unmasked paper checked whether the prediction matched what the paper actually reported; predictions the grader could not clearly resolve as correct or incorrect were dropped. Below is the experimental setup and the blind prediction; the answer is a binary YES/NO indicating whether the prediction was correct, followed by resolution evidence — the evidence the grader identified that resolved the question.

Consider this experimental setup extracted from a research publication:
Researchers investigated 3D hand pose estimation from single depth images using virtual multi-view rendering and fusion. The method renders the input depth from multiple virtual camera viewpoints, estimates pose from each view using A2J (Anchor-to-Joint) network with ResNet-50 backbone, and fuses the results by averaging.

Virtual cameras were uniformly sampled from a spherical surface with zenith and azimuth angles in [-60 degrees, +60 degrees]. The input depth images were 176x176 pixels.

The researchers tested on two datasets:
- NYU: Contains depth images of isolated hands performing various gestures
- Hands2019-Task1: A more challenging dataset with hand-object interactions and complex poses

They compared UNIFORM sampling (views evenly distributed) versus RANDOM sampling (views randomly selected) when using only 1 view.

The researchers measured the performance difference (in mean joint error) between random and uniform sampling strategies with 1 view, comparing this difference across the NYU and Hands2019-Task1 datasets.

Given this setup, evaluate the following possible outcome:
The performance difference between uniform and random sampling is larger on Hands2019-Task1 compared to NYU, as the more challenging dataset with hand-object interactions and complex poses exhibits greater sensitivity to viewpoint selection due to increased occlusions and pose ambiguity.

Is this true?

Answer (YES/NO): YES